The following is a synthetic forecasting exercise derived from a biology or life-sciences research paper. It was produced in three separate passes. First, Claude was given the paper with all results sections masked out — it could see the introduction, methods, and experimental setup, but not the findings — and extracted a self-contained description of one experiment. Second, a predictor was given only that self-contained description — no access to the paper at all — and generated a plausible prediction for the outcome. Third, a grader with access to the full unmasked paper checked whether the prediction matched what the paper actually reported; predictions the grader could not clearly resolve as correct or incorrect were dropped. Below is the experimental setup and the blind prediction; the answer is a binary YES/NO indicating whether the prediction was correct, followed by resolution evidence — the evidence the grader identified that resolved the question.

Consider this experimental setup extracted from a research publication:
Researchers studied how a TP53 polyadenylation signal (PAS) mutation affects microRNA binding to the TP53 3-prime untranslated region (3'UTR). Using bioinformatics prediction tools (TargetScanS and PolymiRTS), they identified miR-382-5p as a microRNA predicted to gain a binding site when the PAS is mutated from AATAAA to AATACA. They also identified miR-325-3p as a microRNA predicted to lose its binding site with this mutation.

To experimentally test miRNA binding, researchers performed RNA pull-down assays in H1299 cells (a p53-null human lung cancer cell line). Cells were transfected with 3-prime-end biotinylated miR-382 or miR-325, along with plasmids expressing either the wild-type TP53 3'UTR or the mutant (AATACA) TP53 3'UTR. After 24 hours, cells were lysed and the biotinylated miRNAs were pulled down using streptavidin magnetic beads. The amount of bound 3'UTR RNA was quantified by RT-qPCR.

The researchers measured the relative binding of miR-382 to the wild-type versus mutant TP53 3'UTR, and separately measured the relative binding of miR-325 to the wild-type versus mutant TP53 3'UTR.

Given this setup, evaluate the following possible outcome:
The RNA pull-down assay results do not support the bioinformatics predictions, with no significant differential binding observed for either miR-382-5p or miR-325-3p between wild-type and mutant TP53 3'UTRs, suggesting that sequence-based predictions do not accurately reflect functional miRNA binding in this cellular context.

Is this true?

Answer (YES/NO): NO